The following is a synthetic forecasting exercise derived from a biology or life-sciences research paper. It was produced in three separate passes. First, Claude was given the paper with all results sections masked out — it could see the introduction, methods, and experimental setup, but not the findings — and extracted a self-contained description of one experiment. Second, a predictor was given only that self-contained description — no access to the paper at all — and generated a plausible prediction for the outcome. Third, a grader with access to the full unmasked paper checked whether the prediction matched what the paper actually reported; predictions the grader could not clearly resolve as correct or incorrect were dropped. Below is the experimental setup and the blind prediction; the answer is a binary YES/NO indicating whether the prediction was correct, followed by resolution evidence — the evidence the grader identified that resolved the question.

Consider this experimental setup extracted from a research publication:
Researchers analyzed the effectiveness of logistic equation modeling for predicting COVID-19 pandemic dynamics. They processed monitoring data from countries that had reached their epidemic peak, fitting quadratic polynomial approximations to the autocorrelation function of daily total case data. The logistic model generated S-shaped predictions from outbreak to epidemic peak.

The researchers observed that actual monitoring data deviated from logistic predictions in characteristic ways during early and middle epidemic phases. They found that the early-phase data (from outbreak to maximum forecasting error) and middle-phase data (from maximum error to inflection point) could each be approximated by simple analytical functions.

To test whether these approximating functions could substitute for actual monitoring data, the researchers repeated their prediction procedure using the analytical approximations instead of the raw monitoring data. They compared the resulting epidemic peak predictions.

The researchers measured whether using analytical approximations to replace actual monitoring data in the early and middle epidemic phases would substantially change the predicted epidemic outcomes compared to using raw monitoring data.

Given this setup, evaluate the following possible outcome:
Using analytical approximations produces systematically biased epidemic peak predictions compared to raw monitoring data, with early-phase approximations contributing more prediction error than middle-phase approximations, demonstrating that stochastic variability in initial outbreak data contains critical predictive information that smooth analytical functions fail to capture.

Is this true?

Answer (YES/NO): NO